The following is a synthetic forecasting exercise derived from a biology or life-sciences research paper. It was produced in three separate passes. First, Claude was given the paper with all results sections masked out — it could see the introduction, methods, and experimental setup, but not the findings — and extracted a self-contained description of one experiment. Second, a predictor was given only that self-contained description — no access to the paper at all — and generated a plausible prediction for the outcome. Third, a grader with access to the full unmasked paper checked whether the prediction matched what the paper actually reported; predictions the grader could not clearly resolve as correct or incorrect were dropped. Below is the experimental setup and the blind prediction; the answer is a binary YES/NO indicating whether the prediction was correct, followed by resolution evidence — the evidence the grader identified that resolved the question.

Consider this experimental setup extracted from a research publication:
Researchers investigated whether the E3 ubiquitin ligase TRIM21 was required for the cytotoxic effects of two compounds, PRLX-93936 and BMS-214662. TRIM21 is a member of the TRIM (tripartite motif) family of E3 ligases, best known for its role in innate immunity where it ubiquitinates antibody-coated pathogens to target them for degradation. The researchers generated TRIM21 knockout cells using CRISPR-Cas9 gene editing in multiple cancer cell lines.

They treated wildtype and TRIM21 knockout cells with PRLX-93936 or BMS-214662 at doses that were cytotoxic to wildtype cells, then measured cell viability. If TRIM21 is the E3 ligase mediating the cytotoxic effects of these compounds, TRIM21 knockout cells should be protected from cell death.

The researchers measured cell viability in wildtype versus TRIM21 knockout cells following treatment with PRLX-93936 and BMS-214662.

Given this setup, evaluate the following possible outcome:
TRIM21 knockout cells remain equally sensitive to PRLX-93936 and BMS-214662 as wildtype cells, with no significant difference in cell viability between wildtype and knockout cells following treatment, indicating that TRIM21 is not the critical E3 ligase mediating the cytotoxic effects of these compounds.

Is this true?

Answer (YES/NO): NO